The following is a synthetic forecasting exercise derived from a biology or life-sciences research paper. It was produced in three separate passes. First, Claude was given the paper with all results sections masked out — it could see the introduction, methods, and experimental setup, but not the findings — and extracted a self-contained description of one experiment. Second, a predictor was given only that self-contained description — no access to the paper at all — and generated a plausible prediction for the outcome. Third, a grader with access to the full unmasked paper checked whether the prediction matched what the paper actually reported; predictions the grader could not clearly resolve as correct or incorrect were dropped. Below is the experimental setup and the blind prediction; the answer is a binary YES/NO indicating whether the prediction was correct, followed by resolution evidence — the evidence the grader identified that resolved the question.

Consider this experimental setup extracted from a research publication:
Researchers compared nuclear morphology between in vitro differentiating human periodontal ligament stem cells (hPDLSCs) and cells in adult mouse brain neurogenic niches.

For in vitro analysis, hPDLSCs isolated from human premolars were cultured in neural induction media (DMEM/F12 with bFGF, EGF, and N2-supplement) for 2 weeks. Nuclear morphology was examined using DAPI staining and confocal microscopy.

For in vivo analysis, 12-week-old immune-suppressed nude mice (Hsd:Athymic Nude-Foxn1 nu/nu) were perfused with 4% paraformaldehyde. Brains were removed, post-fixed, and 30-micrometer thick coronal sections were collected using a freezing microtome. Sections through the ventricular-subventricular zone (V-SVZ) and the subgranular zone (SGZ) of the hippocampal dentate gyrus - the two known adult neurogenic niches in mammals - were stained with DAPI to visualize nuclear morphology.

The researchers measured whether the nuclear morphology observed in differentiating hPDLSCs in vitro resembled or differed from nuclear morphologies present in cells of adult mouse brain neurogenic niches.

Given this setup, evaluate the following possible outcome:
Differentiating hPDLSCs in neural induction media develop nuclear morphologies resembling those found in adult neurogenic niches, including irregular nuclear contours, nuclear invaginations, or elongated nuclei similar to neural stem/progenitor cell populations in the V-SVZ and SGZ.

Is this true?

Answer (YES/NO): NO